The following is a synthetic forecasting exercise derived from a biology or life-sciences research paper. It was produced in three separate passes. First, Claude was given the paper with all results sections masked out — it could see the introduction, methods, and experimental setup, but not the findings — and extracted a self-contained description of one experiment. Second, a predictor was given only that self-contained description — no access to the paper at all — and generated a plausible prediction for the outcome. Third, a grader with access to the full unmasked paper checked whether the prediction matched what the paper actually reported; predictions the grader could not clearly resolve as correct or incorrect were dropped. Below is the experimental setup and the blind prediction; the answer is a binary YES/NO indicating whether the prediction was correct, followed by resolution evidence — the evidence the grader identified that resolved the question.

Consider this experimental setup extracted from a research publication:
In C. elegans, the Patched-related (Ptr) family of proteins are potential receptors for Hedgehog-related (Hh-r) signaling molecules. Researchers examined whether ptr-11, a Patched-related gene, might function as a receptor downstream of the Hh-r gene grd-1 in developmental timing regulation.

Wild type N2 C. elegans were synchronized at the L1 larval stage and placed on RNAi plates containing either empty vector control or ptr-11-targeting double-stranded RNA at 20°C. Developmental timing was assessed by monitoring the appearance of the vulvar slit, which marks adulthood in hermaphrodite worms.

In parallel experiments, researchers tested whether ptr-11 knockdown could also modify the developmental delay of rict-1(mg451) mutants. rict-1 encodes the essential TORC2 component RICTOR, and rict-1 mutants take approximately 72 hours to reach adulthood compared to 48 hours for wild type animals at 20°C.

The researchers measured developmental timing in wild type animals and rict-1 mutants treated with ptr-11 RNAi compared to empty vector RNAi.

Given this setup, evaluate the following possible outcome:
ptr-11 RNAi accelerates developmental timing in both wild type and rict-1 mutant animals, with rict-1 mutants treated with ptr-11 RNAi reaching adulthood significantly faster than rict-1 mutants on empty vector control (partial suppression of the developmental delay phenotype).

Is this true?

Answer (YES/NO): YES